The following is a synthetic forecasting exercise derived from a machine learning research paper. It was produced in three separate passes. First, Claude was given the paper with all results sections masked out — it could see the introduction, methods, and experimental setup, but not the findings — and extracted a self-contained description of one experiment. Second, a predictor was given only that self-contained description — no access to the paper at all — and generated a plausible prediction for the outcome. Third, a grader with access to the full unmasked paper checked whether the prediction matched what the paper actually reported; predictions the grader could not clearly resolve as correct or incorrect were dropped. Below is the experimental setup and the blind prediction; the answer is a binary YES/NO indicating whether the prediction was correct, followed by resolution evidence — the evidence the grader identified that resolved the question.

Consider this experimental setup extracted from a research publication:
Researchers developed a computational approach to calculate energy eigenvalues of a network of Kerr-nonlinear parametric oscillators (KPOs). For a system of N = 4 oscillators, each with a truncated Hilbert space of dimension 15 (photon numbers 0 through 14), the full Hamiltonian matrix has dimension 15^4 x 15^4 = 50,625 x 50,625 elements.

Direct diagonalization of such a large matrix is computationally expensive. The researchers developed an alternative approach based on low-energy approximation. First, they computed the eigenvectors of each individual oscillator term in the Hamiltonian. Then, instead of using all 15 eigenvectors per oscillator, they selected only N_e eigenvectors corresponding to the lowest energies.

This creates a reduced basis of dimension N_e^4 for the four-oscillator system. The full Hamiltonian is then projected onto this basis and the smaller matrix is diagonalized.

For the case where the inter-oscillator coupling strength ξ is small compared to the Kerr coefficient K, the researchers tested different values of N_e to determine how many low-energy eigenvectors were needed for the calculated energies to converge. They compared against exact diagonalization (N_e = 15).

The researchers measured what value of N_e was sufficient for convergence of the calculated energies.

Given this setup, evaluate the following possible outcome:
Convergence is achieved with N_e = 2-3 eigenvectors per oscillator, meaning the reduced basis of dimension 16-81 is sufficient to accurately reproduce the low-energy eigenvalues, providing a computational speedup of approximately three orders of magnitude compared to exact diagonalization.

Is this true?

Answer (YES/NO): NO